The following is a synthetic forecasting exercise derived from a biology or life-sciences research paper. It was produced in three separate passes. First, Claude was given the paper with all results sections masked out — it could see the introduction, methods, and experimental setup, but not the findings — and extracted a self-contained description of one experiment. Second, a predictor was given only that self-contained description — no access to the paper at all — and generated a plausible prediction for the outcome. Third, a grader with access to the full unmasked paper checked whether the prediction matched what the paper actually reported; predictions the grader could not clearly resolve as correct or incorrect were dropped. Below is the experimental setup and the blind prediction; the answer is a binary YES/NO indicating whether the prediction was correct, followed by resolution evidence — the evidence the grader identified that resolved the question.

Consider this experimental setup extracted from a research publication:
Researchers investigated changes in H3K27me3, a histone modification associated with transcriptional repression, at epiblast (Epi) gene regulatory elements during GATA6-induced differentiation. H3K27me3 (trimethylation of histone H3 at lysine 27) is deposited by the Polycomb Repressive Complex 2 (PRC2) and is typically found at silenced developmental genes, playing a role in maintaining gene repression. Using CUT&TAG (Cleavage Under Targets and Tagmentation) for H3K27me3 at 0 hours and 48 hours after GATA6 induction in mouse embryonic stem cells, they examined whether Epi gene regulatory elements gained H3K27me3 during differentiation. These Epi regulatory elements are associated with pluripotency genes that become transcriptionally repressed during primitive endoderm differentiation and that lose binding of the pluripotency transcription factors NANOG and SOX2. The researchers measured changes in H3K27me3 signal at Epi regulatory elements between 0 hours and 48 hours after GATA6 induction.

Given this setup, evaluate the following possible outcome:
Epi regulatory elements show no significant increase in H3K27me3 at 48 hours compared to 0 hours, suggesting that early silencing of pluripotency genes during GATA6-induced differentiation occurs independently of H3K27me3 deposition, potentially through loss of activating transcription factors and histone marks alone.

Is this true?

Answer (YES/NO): NO